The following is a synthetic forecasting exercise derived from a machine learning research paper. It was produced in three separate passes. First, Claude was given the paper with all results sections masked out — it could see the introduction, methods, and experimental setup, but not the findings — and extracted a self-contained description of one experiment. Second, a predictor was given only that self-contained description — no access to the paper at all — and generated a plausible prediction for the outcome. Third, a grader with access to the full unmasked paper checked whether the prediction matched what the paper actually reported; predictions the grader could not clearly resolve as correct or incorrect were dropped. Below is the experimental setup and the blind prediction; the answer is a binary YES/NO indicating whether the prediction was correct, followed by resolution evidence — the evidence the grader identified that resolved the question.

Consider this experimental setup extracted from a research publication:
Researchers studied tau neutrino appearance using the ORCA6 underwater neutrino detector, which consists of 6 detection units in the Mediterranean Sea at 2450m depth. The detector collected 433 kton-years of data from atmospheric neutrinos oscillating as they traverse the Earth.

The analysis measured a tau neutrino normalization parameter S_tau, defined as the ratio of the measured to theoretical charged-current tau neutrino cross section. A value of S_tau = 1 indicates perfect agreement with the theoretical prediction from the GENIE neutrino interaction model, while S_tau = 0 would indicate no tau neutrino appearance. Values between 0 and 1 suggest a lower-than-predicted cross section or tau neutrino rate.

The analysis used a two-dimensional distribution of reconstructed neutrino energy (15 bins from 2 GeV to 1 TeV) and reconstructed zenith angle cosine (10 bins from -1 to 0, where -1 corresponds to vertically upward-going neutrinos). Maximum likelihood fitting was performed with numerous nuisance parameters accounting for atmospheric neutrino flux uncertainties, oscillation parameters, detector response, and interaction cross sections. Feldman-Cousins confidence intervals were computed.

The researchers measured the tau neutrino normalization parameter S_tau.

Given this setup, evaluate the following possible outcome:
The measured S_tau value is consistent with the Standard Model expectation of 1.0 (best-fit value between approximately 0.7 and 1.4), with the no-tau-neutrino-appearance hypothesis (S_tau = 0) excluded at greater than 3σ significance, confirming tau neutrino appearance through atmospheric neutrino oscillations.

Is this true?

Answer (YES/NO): NO